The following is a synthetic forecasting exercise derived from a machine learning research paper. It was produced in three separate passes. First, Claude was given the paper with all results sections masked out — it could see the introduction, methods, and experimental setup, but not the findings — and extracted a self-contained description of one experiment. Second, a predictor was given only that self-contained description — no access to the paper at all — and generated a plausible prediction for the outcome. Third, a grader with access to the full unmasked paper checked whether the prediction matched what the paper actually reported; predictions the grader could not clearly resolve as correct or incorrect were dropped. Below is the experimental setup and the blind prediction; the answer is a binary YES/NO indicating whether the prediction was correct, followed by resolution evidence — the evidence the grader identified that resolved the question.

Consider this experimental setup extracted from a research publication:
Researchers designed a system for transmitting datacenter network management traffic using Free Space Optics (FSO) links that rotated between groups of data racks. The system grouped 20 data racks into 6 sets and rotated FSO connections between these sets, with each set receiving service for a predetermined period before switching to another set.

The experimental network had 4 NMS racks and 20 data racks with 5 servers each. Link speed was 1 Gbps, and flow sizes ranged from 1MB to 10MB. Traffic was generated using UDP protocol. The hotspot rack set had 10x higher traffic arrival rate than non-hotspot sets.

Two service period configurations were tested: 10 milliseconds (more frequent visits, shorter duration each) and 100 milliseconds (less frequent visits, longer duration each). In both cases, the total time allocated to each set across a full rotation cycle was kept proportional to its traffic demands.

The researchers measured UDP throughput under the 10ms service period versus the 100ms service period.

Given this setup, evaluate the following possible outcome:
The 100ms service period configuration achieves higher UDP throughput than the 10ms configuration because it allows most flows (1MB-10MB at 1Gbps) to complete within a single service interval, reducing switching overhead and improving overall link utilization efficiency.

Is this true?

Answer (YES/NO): NO